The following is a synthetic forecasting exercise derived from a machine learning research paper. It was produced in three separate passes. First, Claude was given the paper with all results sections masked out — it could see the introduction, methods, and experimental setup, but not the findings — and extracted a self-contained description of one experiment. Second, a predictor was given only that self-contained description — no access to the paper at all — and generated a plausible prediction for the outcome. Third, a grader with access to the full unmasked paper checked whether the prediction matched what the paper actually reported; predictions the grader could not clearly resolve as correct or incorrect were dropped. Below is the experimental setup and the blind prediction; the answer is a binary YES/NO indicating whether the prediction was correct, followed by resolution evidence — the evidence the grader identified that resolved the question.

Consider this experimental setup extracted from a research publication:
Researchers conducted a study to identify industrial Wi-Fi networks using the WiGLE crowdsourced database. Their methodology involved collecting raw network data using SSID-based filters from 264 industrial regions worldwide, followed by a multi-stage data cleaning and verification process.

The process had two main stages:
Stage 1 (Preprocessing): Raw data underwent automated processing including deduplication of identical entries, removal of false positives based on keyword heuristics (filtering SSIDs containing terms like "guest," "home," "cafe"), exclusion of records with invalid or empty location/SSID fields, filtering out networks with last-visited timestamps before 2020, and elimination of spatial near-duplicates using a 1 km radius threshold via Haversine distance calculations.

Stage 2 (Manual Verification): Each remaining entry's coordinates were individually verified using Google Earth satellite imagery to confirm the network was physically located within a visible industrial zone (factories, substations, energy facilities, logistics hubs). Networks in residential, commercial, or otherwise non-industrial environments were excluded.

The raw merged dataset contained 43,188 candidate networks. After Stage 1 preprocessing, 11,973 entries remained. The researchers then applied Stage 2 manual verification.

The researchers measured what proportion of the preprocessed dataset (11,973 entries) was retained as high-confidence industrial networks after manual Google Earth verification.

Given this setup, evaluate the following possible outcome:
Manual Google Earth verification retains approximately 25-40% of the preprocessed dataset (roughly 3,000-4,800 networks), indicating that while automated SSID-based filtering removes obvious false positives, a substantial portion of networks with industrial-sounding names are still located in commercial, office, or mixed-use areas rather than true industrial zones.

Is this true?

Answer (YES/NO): NO